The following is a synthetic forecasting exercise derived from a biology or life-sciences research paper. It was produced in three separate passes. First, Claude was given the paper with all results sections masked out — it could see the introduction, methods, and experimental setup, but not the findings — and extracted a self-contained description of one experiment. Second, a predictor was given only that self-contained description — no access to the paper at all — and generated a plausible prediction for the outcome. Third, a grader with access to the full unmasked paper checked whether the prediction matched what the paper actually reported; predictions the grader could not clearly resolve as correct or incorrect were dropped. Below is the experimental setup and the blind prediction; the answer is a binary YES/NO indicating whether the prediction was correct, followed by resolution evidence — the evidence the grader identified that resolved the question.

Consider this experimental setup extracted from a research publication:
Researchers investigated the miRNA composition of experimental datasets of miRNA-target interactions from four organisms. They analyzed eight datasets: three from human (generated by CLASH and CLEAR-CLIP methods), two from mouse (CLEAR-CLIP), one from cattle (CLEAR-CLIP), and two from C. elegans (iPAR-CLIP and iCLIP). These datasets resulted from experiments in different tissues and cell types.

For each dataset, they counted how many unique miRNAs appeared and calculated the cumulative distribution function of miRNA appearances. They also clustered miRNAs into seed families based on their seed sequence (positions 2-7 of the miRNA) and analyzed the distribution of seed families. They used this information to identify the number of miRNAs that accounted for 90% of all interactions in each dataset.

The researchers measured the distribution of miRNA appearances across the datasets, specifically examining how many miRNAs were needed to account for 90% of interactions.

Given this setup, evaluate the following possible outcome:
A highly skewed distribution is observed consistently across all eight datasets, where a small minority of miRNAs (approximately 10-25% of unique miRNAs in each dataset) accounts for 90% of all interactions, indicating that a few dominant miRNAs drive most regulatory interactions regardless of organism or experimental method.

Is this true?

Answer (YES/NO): NO